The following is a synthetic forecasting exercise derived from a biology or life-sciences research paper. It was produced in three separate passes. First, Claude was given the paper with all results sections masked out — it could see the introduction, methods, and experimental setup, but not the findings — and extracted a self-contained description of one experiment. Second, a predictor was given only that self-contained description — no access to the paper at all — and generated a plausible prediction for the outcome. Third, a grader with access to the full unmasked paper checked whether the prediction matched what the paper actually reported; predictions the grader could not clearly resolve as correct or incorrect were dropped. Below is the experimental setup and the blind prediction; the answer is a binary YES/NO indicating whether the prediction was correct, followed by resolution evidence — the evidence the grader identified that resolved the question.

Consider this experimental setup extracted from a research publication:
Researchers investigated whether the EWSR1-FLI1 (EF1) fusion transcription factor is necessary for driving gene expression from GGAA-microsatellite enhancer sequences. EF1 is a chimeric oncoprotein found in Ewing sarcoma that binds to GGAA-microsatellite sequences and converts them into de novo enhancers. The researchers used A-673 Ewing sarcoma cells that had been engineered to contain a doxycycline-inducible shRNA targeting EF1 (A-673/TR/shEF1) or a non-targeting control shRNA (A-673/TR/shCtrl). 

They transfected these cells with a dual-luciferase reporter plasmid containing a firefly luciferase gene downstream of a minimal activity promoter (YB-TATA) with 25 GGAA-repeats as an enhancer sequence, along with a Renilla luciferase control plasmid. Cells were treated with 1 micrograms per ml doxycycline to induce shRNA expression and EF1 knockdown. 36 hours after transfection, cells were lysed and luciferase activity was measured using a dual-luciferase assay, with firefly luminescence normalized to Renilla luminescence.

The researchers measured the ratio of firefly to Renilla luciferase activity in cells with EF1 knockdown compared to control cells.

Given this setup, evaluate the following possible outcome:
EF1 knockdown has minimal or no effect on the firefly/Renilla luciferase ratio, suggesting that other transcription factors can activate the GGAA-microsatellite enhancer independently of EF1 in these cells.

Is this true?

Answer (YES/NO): NO